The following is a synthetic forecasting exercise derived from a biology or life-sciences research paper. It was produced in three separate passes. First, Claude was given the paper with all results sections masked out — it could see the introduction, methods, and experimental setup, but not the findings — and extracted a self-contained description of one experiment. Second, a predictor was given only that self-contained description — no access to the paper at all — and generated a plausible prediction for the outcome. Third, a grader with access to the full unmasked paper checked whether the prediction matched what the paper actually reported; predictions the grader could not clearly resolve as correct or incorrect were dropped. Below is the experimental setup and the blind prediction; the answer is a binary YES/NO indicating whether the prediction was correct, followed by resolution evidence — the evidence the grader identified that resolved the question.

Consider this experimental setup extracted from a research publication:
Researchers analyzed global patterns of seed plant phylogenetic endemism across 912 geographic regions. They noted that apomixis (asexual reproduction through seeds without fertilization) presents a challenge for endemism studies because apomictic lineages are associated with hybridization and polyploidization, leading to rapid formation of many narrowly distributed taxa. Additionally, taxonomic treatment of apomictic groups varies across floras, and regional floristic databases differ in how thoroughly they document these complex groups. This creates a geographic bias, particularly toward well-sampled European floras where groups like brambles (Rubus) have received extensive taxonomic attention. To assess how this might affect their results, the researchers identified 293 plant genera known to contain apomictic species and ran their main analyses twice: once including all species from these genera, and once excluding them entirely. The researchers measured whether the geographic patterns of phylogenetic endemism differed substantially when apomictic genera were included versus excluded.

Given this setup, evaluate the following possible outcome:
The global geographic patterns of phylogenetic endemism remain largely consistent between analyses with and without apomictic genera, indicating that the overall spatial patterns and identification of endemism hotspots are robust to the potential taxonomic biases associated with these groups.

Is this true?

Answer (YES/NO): YES